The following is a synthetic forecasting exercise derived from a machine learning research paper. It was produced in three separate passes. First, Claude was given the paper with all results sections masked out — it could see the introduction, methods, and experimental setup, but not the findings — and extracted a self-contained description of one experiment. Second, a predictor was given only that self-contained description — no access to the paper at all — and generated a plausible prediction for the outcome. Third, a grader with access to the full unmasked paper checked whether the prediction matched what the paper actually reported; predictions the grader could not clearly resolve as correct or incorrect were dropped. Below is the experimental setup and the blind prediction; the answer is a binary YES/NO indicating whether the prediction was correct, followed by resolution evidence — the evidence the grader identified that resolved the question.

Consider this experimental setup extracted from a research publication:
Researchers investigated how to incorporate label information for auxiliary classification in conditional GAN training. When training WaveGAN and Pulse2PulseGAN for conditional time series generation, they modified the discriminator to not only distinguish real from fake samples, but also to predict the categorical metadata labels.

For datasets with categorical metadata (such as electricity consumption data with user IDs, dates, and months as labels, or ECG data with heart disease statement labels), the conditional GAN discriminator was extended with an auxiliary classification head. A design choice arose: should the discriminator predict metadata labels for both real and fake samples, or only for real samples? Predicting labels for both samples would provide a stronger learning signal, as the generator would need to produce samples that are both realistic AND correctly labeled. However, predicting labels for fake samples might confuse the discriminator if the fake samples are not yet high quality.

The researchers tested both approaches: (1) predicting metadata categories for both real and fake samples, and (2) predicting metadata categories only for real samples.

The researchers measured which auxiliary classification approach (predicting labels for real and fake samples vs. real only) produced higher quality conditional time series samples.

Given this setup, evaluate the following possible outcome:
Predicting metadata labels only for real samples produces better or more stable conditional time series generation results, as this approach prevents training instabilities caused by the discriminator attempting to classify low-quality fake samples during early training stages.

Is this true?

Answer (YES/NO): YES